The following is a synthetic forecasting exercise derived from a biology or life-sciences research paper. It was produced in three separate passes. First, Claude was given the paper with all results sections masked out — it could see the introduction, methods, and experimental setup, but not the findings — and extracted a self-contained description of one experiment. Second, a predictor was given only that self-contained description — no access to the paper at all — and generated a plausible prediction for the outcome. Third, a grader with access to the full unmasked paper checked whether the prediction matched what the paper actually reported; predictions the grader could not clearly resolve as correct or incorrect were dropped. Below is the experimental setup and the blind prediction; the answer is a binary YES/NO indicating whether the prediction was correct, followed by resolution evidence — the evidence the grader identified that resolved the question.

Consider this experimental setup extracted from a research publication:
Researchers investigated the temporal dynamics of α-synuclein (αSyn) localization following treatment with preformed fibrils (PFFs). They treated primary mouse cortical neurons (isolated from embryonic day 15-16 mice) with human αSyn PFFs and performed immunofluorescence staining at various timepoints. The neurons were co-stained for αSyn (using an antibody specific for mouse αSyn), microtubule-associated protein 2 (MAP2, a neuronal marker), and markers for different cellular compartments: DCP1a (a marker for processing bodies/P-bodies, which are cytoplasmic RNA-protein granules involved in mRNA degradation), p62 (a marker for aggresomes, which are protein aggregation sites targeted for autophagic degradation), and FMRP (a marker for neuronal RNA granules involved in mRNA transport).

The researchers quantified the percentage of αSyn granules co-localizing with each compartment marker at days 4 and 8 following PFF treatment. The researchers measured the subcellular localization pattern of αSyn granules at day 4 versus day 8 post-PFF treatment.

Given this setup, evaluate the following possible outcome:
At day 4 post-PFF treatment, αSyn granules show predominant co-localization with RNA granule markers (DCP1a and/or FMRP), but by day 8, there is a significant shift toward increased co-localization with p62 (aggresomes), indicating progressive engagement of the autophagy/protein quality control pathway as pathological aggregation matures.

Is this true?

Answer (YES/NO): YES